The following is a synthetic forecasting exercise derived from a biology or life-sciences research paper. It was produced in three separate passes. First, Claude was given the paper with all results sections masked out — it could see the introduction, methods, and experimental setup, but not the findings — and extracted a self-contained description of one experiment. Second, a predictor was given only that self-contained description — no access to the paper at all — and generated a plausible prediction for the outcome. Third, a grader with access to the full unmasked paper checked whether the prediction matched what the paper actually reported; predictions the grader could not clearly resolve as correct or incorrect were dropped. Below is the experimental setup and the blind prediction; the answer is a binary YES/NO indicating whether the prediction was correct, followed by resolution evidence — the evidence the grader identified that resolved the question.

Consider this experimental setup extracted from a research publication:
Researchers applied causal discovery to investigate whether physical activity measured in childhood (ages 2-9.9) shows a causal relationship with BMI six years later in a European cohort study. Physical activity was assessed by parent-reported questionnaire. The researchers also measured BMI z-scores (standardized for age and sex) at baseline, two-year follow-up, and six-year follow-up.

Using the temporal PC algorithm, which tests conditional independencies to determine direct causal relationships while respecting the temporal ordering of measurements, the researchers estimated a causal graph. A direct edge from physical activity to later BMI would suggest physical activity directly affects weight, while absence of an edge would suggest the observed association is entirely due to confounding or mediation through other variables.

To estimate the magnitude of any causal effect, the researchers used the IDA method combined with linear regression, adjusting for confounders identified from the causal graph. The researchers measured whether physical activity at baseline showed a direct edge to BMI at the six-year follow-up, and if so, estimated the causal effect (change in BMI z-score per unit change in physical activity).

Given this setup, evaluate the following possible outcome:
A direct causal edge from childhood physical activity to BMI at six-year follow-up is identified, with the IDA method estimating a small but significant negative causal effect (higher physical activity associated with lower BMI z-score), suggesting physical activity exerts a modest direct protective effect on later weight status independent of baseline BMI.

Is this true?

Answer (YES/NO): NO